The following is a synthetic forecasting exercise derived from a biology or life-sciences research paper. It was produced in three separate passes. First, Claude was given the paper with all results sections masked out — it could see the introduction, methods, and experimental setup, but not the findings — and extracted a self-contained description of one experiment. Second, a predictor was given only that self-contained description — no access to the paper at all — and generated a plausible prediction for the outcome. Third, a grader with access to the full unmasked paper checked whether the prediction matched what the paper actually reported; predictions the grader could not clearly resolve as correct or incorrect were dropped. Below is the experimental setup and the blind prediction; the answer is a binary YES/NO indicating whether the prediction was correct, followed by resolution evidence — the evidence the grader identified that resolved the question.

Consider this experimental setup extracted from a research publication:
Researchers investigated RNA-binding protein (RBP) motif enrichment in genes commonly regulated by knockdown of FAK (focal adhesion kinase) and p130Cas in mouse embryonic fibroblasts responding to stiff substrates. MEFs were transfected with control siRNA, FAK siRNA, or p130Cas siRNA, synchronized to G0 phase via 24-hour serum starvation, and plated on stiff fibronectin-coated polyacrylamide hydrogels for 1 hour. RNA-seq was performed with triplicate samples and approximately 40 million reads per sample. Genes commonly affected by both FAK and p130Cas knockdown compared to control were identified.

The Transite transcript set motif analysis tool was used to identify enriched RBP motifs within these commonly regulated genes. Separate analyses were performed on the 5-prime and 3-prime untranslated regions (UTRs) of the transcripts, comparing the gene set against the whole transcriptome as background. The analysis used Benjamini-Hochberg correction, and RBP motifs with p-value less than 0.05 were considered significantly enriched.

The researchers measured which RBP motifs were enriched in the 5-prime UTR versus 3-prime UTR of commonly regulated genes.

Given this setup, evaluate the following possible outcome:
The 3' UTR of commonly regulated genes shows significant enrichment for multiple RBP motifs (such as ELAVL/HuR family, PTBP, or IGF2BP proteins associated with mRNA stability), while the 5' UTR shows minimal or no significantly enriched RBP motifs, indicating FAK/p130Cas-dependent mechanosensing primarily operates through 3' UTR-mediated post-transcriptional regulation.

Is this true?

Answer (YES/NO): NO